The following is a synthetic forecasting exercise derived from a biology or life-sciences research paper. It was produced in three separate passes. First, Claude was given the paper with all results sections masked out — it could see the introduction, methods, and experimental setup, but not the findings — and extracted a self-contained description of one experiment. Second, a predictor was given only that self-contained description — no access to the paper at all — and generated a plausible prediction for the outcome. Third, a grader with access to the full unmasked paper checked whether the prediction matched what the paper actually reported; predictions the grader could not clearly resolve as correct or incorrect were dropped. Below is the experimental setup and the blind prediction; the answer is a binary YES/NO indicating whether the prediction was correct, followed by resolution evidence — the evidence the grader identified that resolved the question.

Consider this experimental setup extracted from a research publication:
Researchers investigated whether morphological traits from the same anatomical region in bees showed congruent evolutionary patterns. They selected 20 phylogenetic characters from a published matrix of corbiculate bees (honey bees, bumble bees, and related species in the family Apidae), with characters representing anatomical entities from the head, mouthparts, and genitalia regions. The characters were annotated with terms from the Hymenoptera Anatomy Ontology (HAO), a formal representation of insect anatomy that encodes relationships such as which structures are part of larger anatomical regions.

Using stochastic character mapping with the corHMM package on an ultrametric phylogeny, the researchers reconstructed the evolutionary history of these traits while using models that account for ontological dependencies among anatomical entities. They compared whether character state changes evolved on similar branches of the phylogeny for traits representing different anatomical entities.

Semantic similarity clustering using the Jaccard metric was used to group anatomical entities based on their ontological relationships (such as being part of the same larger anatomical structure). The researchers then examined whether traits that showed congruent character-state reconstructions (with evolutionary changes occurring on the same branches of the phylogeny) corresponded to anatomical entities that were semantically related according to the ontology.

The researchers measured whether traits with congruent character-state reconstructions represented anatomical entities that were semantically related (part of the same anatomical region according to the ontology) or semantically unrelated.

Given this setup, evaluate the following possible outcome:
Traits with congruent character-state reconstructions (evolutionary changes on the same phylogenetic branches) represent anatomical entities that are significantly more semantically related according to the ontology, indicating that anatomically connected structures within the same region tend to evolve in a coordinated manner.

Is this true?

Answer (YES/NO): NO